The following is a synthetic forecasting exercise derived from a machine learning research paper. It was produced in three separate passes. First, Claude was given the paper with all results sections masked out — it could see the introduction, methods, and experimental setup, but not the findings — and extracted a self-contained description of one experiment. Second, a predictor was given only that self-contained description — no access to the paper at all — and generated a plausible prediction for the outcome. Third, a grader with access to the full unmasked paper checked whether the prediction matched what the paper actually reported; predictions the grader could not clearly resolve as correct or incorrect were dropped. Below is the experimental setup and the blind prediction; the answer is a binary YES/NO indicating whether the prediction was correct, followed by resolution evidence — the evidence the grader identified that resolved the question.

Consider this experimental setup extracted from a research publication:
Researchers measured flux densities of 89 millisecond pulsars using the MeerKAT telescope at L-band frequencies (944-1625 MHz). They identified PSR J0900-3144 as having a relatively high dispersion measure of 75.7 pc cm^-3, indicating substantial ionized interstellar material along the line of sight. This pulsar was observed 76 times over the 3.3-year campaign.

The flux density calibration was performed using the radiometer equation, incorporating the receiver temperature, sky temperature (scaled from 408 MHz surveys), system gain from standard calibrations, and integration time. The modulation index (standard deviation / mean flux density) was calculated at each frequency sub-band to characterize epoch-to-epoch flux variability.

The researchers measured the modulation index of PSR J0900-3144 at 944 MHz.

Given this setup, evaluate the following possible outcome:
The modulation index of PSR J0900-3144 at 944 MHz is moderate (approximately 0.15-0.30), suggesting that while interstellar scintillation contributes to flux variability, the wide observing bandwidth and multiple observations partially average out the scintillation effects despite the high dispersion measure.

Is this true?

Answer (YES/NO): NO